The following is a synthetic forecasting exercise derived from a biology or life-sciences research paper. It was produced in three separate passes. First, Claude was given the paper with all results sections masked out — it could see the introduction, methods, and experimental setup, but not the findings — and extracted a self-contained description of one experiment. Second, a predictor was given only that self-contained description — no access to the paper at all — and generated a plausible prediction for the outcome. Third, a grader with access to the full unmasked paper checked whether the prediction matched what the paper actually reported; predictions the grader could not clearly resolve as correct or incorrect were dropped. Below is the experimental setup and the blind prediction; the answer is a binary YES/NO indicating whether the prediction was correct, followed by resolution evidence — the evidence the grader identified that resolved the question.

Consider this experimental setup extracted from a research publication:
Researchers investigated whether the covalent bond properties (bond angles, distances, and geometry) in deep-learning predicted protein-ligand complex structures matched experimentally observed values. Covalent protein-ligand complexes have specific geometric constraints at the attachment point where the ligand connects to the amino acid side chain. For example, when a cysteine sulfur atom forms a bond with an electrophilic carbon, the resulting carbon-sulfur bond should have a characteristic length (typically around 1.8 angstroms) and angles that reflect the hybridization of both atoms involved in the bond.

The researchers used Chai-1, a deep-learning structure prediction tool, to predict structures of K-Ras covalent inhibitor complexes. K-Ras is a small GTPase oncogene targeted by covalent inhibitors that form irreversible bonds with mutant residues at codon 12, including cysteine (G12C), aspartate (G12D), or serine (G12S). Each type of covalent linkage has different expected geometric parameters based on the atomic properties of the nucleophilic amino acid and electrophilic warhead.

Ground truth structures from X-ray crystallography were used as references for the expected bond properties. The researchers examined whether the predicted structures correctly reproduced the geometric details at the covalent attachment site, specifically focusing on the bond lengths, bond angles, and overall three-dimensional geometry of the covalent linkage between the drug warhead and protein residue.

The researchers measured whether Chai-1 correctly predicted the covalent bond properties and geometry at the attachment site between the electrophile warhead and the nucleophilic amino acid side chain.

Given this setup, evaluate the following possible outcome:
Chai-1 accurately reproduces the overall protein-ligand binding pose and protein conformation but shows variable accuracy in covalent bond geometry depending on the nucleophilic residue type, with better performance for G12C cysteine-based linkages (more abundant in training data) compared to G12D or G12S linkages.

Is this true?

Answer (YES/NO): YES